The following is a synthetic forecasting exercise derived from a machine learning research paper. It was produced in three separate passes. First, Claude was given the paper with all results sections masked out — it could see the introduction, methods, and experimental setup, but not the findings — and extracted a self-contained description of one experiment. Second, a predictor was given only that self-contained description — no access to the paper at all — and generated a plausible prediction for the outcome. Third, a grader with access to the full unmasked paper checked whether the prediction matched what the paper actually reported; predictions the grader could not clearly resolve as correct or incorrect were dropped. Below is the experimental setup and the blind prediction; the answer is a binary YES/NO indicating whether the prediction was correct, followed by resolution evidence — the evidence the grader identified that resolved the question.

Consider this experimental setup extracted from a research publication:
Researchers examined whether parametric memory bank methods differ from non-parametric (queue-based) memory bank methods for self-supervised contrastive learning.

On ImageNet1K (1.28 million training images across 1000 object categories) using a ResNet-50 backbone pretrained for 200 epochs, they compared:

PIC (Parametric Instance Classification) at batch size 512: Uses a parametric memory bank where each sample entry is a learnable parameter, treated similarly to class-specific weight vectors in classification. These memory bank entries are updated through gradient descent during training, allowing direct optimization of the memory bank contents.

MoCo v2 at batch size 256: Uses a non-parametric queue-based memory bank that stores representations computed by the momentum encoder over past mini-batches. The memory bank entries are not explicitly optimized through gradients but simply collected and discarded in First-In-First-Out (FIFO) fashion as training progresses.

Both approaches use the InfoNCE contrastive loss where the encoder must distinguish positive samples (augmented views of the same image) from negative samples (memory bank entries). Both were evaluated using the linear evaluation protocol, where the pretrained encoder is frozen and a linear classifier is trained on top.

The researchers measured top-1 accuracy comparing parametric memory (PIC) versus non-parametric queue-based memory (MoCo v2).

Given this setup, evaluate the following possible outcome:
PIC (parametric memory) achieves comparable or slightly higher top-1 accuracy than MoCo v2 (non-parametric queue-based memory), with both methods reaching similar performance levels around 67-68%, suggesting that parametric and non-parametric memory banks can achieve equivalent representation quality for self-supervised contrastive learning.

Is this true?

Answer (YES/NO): YES